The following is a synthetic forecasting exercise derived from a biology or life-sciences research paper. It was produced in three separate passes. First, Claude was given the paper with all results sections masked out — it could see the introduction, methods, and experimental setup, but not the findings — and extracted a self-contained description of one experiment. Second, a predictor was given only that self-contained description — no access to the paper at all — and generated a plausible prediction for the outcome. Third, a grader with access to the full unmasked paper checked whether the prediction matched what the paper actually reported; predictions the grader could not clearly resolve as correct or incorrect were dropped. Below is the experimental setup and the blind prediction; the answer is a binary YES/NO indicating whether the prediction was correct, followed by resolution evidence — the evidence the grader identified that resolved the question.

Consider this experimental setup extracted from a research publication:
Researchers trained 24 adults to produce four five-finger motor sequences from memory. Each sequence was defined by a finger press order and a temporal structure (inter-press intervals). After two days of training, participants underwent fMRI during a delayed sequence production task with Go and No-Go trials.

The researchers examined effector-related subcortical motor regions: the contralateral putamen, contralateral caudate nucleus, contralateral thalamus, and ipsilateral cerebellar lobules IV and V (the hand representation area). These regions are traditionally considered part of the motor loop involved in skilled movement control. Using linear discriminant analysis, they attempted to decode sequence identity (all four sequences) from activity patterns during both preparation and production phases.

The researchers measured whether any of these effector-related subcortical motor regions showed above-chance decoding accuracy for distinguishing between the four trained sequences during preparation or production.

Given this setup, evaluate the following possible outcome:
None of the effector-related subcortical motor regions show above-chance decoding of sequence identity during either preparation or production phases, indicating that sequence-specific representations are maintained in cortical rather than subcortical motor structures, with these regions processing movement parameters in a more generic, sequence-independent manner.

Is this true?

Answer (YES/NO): YES